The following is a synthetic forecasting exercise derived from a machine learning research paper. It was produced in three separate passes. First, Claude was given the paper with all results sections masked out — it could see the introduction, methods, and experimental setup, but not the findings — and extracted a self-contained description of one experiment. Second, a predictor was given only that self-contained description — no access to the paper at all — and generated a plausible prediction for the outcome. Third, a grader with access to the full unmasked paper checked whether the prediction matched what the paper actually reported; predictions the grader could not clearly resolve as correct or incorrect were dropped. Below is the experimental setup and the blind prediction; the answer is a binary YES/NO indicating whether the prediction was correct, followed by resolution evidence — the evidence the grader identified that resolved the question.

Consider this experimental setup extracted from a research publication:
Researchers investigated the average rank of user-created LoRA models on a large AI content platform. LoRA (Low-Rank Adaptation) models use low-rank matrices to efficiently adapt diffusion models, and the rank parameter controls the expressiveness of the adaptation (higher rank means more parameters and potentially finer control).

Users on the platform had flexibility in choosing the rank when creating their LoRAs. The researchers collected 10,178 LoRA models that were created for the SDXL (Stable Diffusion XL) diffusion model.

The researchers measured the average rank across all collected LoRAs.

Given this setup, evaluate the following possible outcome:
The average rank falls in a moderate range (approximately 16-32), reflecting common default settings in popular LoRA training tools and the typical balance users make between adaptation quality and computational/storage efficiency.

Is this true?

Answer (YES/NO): YES